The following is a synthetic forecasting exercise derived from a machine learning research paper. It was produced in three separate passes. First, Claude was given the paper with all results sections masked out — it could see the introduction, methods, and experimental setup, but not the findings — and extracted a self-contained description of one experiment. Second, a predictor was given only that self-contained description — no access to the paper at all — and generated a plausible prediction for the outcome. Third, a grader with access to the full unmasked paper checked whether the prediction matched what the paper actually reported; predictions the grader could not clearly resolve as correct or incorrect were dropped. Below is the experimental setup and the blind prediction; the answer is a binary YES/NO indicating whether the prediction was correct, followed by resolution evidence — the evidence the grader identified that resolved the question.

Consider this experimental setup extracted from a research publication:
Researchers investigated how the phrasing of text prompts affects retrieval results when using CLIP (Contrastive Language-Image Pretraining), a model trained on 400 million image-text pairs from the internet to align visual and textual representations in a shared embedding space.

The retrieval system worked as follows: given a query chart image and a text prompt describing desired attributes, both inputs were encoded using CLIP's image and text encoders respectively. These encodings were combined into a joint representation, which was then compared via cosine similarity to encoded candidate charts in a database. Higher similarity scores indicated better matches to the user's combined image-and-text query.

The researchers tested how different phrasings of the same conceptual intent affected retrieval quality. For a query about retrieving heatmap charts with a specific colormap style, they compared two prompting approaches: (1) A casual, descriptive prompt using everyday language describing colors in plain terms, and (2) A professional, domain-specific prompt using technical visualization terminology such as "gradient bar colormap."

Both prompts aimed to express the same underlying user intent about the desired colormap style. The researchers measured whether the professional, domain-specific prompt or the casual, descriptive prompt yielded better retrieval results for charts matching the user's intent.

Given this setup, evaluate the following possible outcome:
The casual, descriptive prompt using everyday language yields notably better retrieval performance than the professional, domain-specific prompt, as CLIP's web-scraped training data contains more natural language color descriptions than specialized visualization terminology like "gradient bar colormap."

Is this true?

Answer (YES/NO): YES